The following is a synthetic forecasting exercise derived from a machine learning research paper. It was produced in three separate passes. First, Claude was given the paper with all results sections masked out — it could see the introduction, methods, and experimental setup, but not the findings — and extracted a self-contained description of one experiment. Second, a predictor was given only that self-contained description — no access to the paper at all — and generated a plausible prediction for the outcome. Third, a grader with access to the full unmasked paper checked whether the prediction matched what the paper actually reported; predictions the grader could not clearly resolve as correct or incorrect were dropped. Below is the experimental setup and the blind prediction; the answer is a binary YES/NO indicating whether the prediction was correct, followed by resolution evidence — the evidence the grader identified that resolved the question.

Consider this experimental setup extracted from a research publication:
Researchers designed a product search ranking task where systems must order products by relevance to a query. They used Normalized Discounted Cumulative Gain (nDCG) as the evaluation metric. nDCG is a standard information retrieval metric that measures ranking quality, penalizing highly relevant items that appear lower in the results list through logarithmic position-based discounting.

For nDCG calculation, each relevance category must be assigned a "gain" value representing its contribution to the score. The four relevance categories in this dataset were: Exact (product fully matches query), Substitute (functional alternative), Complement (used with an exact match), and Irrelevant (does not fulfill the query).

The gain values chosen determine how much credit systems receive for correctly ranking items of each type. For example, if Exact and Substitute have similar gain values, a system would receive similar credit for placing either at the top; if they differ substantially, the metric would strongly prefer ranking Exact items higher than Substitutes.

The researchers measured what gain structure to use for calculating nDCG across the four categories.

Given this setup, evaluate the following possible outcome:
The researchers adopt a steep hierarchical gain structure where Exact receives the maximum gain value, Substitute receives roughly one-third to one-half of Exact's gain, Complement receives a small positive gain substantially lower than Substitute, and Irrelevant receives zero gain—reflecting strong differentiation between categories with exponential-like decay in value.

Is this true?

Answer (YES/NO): NO